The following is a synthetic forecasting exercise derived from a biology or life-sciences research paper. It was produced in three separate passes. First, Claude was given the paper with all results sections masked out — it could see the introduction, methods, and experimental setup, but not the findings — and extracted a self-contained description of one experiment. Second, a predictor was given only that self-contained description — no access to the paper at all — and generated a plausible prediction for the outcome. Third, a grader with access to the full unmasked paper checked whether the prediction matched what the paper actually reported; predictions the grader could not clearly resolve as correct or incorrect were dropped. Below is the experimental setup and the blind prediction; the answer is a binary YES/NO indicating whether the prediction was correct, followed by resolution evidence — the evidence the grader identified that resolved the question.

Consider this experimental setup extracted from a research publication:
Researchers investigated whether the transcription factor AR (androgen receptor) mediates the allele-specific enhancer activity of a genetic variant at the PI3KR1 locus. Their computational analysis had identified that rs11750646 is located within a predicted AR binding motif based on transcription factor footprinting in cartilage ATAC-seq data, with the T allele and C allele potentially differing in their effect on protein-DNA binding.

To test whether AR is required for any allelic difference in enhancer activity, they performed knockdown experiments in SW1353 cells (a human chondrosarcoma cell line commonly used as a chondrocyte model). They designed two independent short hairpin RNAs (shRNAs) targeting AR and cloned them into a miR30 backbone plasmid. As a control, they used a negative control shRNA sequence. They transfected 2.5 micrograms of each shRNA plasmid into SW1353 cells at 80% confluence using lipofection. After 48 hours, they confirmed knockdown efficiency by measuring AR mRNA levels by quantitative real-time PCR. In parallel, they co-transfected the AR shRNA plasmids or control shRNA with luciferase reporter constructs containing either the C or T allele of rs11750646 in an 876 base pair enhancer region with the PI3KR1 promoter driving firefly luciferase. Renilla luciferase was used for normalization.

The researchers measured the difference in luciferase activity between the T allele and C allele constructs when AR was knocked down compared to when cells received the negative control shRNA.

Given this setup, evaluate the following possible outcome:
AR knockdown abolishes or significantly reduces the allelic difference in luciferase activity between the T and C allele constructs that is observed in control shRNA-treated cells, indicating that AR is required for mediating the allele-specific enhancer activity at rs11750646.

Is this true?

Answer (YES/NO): YES